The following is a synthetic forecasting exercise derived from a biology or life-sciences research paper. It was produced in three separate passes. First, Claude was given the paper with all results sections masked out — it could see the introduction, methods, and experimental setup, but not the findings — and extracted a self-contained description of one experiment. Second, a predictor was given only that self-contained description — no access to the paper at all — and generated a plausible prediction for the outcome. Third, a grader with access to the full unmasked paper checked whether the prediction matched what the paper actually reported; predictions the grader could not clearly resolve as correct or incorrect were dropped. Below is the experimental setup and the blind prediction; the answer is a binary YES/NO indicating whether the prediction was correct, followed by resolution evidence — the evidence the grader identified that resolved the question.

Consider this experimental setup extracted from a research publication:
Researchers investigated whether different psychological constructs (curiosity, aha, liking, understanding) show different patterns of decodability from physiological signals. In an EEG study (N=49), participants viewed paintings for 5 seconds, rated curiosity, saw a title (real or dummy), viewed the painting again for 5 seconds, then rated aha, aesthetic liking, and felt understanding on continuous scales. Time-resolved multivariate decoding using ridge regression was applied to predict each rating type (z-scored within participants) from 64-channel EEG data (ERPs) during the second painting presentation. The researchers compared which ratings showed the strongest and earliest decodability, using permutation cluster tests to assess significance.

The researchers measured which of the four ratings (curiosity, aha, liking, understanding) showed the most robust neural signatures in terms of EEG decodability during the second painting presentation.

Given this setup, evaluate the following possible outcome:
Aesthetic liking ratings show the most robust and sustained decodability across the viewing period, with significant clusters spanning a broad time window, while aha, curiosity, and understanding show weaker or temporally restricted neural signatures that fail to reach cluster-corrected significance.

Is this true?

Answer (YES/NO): NO